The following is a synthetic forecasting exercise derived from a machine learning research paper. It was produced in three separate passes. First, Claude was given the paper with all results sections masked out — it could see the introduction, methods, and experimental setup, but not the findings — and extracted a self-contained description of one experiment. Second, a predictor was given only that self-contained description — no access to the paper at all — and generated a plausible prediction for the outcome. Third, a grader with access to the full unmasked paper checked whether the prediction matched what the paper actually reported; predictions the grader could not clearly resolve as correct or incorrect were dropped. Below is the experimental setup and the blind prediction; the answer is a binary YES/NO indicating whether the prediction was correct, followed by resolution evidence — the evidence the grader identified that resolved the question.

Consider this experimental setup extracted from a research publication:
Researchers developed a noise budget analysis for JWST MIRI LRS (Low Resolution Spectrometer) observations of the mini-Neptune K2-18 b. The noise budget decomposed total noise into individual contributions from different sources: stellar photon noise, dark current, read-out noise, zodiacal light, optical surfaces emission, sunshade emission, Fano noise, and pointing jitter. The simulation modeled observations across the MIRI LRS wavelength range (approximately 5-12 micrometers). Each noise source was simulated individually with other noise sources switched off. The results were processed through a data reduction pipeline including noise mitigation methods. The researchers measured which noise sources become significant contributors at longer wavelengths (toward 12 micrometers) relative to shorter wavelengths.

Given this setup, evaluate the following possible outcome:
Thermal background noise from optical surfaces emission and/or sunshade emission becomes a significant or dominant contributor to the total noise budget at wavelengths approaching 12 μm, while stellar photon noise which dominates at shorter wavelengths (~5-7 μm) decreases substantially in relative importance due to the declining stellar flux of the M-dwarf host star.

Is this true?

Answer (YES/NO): NO